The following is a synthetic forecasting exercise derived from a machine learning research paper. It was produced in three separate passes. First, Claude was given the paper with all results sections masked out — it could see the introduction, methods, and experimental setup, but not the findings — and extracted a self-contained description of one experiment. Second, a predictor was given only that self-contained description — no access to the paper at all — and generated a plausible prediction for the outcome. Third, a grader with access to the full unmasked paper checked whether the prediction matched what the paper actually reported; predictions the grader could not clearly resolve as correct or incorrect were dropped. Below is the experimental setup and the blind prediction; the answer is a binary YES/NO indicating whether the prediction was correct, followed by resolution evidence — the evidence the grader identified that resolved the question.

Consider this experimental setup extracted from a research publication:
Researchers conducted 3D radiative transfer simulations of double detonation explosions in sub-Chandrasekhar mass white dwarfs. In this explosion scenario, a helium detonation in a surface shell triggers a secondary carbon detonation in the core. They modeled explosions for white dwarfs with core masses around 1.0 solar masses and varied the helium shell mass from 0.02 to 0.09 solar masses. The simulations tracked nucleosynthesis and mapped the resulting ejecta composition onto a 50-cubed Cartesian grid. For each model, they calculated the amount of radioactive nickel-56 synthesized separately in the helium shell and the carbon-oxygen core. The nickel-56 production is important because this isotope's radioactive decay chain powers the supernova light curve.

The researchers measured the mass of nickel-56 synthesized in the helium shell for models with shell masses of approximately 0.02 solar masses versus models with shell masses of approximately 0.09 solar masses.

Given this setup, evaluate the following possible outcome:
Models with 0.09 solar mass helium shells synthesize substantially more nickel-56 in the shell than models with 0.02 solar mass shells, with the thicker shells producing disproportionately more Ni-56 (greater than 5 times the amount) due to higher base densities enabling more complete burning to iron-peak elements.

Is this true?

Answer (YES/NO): YES